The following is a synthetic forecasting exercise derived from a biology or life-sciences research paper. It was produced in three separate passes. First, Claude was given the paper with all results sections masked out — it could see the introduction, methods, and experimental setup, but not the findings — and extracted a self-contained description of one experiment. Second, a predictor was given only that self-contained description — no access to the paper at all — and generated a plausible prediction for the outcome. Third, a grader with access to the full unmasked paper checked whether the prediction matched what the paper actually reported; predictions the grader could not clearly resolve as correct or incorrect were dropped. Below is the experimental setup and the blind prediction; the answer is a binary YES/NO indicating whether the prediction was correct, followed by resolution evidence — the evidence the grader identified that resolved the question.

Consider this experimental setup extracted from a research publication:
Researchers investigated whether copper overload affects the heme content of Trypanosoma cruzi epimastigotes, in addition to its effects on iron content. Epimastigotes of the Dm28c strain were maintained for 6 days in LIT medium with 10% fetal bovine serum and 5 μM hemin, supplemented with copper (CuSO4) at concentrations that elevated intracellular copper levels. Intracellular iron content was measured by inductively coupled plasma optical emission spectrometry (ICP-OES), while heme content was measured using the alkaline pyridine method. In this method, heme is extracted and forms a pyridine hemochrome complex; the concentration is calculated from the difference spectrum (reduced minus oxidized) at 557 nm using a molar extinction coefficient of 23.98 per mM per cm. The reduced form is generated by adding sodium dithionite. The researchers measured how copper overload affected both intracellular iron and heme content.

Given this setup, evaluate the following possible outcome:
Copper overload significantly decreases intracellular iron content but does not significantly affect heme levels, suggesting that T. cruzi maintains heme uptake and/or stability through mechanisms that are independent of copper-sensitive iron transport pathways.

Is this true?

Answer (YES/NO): YES